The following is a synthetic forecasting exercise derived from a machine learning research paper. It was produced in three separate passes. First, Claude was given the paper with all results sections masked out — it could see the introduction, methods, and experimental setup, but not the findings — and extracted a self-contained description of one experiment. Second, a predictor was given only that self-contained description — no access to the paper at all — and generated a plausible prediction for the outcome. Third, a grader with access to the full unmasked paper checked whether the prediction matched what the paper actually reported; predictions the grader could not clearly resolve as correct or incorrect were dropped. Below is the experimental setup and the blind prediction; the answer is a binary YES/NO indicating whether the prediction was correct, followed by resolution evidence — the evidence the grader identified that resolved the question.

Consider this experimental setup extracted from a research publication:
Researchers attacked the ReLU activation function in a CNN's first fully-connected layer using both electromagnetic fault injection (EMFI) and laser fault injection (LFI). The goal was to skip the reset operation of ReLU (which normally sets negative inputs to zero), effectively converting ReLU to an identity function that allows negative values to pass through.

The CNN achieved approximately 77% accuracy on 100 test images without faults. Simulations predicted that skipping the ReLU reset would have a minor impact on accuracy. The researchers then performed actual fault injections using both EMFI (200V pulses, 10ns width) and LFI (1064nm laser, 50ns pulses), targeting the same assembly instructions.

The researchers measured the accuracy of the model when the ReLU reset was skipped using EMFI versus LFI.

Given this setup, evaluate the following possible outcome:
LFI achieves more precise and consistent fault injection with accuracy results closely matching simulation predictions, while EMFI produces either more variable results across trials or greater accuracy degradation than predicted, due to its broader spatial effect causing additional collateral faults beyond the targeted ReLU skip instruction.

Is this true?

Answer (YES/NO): YES